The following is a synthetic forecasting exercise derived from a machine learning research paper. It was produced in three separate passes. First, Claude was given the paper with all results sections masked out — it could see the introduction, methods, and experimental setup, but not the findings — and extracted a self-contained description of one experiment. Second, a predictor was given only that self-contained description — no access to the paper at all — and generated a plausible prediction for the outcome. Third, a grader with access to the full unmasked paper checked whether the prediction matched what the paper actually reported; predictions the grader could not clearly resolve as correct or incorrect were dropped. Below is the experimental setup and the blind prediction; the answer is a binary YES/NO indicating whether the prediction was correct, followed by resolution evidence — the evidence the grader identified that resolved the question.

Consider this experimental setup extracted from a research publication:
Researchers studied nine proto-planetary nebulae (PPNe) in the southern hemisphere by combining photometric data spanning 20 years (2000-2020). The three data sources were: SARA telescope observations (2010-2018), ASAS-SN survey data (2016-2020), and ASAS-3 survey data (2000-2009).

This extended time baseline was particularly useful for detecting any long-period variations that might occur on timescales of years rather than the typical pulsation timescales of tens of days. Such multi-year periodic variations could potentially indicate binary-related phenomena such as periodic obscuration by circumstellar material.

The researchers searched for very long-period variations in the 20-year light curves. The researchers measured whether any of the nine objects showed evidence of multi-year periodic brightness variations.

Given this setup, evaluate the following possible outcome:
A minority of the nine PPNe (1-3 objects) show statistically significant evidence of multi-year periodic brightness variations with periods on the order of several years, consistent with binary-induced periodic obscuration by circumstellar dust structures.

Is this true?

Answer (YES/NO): YES